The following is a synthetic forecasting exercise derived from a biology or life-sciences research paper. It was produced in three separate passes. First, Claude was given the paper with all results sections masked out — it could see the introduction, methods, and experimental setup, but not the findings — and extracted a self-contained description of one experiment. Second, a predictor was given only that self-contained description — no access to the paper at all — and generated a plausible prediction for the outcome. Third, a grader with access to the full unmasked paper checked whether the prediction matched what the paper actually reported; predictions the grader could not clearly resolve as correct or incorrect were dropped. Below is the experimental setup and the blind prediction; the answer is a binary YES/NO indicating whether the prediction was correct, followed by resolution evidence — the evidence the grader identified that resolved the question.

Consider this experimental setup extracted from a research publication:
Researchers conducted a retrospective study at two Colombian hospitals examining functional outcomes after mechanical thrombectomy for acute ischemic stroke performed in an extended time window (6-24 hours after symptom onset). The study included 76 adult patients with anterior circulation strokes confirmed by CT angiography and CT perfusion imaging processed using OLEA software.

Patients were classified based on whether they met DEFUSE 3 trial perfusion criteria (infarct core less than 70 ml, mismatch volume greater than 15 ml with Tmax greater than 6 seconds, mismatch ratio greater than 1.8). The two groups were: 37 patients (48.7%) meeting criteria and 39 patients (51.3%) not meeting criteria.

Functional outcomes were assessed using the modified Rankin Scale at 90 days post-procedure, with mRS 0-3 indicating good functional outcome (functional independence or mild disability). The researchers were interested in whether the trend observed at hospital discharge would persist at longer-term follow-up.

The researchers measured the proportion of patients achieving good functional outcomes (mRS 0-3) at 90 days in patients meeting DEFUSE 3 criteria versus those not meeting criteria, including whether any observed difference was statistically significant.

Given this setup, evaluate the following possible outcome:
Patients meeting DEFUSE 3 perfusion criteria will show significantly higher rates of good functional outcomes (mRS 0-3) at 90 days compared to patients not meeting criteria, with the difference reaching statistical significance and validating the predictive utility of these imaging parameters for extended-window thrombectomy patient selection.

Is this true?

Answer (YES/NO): NO